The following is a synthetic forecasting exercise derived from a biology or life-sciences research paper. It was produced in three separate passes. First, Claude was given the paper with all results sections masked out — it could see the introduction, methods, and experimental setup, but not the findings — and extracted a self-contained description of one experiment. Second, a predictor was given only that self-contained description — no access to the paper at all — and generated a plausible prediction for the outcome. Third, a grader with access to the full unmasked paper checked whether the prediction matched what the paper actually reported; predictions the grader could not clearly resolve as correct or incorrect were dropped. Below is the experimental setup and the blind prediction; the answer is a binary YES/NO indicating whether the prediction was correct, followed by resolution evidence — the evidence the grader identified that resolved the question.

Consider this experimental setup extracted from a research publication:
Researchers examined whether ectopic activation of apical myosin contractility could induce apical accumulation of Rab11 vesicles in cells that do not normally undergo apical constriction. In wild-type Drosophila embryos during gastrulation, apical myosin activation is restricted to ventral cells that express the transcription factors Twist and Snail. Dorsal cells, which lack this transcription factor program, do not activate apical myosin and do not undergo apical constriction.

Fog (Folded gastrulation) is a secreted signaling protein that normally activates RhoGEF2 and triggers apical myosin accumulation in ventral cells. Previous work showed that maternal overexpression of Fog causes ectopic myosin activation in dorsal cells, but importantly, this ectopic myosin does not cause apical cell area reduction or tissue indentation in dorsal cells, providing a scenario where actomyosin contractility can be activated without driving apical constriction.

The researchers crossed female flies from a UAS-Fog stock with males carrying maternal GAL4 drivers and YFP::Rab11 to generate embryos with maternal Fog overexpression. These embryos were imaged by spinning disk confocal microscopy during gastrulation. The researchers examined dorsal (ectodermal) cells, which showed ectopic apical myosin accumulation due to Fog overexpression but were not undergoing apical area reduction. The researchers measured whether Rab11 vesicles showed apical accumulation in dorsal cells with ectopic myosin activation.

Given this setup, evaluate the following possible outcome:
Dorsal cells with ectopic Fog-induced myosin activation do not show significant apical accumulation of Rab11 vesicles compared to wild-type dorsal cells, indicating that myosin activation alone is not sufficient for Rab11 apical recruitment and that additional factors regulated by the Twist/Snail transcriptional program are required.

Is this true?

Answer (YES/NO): NO